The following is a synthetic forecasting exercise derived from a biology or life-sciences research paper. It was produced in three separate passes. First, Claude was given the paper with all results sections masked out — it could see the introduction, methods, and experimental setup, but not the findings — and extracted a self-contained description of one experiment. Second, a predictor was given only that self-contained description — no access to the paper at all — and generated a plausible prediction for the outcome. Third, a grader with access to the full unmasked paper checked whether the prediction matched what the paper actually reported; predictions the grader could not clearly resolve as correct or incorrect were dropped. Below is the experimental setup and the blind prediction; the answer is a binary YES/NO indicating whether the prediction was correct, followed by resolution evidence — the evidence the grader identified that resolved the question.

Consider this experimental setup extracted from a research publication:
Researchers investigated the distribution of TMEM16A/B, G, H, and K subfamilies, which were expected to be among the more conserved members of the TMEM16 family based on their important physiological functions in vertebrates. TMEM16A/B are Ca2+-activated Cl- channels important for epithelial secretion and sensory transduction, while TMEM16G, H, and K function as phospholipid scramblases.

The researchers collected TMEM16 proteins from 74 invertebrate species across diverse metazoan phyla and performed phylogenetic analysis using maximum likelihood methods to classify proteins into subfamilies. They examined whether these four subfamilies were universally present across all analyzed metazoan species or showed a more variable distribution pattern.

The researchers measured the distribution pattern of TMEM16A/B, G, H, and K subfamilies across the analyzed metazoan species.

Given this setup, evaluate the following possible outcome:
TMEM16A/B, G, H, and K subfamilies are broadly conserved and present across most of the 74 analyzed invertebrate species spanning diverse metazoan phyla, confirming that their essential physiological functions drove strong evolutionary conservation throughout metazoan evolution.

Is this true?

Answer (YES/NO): NO